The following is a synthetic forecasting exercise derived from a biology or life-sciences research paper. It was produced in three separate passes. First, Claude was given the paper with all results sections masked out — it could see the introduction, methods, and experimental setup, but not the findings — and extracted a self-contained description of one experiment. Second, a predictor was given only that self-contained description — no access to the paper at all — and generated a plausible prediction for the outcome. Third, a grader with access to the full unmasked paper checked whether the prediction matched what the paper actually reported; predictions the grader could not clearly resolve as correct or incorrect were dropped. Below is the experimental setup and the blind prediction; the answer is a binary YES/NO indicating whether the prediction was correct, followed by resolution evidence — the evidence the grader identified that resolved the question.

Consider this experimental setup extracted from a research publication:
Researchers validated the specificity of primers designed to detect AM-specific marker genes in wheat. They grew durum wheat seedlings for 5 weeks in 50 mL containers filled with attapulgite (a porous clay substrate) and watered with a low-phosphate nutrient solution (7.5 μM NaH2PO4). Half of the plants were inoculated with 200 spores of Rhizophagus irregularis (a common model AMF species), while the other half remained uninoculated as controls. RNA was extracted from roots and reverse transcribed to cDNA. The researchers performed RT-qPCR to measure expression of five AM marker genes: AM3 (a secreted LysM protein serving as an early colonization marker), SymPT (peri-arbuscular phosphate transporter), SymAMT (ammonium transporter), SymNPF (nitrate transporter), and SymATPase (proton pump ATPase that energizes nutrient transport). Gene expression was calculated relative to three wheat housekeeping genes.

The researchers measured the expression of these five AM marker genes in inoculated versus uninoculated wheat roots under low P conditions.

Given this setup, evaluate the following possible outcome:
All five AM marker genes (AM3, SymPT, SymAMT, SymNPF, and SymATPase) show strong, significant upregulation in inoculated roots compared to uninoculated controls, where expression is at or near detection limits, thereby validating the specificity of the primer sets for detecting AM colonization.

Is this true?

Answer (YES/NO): NO